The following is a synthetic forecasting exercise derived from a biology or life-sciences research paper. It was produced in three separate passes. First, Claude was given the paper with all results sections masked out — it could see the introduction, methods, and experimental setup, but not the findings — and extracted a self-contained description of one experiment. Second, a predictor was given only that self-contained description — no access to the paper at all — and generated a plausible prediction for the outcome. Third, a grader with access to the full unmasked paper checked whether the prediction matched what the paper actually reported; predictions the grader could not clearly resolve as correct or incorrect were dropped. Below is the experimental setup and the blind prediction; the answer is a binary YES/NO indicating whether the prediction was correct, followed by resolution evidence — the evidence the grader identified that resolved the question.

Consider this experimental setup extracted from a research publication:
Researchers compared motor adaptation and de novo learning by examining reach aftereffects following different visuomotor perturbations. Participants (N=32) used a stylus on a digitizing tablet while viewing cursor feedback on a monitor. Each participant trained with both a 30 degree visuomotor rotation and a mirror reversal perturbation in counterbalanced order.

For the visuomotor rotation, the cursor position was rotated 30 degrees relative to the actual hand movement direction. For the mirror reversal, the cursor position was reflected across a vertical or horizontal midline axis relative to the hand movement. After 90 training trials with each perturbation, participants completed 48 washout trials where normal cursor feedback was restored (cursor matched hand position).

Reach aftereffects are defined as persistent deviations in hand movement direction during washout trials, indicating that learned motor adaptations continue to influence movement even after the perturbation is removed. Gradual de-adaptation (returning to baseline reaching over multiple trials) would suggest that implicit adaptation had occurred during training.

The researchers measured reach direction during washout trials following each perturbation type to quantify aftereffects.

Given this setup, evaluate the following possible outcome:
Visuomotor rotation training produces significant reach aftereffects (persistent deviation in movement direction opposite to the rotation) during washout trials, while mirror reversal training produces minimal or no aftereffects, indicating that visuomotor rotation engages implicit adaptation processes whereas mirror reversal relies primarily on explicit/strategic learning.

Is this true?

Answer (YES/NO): YES